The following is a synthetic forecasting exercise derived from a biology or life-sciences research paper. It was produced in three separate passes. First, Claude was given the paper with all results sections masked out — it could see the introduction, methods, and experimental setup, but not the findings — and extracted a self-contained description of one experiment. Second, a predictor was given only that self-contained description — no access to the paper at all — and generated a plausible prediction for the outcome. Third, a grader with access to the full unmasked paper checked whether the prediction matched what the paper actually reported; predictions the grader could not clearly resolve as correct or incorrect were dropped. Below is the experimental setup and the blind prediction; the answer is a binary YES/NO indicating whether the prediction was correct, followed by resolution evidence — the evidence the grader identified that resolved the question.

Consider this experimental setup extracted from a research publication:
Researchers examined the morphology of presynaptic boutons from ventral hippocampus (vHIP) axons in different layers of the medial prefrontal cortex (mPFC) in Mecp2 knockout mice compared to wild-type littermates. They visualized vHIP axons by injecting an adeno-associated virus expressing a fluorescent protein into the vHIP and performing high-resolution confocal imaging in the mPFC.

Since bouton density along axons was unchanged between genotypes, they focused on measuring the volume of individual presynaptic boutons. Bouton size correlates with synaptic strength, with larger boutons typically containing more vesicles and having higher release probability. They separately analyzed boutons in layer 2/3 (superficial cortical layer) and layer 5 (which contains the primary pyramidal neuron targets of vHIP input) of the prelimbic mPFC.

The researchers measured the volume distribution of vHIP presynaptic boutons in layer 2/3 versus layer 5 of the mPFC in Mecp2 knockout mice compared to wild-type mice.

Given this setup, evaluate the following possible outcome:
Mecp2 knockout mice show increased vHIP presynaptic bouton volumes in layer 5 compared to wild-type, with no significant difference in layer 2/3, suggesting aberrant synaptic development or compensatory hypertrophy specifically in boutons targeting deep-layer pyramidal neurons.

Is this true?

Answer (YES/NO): NO